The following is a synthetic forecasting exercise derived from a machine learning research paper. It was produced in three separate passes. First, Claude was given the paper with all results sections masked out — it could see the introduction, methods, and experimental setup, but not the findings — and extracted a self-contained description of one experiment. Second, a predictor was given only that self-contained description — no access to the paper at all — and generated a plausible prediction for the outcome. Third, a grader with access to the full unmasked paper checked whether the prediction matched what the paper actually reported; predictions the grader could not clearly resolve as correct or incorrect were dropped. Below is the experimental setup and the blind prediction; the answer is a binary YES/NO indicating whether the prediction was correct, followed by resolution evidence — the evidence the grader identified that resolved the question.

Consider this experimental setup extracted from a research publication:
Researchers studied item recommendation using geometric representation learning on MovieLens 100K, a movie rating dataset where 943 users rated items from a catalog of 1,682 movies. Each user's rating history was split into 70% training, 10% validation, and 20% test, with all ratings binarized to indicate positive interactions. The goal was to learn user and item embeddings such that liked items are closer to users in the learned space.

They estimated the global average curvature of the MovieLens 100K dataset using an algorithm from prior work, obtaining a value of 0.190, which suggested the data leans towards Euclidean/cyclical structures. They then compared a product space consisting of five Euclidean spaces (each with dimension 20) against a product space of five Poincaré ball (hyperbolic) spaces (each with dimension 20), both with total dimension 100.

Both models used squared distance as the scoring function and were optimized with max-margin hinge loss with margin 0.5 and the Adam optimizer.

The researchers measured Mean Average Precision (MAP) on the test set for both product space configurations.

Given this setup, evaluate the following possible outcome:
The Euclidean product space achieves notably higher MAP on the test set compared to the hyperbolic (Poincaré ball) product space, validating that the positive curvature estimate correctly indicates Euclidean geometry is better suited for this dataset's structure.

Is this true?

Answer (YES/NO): YES